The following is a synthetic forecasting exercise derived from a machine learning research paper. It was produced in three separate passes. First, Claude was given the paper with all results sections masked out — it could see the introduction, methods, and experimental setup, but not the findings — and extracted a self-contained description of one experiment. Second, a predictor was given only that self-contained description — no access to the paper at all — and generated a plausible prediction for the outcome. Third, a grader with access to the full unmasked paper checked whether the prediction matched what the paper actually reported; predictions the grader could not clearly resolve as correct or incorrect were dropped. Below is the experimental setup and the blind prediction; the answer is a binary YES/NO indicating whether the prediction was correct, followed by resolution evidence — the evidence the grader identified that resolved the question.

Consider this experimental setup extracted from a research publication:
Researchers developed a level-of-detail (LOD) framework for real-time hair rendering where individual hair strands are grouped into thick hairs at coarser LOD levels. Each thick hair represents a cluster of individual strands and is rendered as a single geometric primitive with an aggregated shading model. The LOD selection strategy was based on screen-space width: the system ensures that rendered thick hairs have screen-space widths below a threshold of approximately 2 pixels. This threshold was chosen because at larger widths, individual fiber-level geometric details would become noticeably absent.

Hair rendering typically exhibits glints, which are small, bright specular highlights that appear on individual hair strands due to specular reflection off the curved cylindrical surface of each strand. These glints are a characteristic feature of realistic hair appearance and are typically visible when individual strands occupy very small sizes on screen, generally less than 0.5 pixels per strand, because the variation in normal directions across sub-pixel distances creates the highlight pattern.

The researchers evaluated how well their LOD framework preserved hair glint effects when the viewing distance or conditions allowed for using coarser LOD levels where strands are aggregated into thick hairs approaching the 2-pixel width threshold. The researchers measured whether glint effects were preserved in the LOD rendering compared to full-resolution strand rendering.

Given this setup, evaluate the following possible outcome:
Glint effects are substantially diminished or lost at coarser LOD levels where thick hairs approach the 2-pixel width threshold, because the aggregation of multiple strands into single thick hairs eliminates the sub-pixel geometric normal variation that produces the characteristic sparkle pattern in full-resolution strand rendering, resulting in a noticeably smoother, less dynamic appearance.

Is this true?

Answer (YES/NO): YES